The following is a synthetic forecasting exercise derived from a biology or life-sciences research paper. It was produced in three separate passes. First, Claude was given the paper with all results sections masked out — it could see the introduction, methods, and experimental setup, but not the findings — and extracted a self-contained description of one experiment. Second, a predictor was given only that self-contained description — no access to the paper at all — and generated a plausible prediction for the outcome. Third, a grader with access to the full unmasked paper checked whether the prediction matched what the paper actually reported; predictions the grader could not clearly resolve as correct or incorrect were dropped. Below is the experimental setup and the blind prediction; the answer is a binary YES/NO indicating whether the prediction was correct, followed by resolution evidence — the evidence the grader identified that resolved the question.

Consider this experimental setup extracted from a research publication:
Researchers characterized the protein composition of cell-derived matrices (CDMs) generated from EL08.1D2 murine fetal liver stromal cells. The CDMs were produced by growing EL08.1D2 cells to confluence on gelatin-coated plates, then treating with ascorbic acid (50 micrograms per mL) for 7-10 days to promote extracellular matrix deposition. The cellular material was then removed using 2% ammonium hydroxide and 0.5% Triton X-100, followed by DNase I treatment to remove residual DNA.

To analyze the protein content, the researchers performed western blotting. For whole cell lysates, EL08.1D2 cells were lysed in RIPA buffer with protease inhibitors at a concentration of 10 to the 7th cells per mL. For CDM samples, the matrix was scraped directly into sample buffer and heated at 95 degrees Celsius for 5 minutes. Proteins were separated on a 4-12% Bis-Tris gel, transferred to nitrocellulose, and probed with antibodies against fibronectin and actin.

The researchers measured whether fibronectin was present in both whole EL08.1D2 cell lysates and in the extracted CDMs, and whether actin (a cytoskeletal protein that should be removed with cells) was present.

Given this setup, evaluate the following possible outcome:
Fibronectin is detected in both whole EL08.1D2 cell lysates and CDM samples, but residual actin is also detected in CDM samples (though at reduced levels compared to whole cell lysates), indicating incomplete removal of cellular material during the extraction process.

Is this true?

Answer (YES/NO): NO